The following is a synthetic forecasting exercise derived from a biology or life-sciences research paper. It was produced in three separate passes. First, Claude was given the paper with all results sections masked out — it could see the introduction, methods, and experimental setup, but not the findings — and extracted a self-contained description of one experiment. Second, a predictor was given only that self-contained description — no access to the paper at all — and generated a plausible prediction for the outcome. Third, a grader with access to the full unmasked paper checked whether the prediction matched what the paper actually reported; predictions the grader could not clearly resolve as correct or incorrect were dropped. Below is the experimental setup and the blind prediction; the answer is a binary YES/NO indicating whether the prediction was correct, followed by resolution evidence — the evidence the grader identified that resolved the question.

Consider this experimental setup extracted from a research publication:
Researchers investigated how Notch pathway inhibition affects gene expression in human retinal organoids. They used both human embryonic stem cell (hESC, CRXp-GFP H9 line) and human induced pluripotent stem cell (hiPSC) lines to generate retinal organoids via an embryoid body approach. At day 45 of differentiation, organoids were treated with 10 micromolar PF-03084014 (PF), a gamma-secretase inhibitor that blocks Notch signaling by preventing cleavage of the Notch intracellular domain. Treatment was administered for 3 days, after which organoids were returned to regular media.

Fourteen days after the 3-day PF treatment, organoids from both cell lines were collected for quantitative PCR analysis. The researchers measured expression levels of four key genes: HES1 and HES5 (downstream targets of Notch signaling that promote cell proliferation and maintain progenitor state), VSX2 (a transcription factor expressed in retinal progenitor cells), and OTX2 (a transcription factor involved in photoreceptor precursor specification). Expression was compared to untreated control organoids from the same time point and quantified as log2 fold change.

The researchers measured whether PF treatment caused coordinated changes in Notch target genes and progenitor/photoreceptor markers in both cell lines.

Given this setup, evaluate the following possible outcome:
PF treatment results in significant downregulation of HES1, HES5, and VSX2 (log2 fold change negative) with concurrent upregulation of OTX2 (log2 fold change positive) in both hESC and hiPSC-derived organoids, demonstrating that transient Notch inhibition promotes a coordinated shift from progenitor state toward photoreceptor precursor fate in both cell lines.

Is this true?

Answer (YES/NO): YES